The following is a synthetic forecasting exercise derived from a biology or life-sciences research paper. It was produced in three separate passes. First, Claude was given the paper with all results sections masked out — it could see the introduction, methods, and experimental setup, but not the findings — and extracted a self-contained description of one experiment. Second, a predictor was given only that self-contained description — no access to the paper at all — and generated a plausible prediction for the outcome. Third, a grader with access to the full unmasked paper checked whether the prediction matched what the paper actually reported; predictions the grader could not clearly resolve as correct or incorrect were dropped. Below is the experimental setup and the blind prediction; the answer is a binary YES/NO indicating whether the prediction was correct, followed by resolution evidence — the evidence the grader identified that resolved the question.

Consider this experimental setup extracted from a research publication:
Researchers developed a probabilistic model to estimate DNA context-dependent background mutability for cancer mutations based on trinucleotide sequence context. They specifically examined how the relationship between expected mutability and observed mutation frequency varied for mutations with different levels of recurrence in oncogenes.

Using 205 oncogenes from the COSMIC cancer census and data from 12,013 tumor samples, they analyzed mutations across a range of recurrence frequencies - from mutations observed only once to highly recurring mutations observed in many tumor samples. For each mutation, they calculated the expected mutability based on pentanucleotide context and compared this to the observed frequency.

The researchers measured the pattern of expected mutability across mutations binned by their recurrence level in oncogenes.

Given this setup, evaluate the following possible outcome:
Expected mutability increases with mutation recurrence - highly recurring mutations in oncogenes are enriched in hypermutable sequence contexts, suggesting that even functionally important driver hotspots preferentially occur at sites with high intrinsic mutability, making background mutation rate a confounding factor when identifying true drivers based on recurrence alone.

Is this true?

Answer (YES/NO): NO